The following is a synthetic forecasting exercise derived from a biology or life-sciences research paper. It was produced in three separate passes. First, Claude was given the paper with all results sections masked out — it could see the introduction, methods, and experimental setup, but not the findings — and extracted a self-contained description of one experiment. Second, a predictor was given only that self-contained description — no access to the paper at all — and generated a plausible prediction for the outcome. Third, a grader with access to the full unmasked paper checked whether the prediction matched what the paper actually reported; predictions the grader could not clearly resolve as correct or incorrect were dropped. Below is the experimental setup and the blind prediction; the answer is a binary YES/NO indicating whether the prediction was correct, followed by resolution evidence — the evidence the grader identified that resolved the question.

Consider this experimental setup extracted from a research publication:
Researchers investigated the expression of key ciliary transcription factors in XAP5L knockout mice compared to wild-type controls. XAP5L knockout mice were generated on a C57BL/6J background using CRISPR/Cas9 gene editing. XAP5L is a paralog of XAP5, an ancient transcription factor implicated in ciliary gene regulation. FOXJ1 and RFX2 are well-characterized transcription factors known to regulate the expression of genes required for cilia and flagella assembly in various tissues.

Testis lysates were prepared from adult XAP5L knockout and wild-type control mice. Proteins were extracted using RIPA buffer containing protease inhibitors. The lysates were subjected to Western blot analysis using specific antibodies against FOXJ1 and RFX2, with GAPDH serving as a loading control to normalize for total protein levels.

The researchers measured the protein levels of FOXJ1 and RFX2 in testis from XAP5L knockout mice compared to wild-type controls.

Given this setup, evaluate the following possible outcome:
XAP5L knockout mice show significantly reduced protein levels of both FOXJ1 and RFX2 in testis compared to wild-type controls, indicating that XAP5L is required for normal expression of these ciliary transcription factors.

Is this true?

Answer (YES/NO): NO